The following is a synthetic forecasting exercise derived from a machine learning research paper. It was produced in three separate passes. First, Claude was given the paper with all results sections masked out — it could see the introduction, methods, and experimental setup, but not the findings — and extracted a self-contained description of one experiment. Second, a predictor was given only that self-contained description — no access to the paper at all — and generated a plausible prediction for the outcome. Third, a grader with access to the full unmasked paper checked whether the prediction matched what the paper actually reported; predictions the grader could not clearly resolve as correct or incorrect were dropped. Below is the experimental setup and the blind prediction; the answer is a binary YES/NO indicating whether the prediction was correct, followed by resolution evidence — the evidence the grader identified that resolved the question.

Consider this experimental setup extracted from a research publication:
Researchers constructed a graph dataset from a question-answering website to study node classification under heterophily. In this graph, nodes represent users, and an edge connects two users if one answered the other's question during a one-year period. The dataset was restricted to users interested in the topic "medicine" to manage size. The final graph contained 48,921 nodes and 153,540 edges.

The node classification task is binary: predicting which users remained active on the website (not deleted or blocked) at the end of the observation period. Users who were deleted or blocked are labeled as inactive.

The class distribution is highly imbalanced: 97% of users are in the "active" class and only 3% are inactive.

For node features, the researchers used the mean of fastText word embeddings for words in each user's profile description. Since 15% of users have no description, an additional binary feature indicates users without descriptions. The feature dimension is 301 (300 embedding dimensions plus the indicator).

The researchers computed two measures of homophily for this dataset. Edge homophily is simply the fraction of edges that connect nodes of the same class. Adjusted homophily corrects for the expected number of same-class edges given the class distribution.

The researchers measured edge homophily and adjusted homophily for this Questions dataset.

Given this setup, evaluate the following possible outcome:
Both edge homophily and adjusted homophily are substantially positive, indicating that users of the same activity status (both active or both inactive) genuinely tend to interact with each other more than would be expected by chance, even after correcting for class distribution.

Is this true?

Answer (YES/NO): NO